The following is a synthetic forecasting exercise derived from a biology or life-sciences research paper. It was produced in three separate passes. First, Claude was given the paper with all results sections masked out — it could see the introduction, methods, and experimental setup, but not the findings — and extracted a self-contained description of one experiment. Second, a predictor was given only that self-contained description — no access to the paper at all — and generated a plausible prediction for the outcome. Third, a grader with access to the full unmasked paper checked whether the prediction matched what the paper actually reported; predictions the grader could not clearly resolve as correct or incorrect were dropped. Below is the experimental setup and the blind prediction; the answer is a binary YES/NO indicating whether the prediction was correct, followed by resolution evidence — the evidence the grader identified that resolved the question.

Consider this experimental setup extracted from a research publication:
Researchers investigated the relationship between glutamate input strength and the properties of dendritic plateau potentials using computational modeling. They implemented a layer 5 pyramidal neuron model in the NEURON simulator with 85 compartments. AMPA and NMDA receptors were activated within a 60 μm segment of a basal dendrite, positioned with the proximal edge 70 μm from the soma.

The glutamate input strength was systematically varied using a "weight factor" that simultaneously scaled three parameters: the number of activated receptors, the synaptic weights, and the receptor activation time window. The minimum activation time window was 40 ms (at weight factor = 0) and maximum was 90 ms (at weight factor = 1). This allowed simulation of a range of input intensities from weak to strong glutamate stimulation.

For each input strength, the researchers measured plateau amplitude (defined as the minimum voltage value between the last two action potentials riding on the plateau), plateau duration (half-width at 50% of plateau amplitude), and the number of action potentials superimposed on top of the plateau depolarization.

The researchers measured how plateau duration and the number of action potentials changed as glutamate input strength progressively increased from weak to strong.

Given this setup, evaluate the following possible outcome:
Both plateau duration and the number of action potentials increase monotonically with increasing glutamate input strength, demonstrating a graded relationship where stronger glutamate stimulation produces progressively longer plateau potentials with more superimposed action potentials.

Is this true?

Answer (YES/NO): YES